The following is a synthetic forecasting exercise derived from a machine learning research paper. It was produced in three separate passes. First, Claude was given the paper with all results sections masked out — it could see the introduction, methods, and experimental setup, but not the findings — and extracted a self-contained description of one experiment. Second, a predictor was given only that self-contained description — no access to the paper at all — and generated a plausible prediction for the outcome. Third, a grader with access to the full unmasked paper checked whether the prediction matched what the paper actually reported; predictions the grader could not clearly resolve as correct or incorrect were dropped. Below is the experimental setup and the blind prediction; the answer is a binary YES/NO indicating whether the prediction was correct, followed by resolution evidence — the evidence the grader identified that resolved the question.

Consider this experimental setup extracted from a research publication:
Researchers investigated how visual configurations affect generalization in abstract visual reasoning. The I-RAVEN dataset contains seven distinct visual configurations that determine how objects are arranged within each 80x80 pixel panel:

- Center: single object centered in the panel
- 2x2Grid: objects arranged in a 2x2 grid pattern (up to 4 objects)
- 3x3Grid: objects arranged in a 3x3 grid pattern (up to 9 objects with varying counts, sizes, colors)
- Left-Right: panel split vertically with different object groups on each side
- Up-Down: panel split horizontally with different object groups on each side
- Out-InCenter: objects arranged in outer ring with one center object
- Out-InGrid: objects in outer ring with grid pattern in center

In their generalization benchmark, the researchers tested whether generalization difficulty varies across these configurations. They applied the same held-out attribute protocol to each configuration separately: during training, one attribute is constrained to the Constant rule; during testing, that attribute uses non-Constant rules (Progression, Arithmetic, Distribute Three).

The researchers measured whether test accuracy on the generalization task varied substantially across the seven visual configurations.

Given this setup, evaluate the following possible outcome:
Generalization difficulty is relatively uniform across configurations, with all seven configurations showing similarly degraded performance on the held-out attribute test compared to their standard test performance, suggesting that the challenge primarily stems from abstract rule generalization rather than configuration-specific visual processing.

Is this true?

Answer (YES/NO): NO